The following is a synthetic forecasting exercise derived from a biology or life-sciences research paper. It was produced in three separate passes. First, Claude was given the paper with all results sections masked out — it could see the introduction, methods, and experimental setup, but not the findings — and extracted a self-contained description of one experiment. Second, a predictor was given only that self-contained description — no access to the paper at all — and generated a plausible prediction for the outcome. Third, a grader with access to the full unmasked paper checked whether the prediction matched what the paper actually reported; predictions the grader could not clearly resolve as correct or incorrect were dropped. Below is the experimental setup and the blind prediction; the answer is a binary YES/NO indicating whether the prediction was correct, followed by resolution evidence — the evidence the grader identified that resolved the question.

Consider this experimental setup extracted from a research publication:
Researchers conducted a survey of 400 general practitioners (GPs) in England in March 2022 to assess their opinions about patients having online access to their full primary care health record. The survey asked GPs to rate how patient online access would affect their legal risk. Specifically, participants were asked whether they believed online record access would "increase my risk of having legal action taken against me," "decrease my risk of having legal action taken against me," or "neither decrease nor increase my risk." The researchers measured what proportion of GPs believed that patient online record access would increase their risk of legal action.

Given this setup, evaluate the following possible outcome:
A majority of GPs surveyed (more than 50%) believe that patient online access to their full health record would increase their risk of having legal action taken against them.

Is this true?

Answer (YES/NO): YES